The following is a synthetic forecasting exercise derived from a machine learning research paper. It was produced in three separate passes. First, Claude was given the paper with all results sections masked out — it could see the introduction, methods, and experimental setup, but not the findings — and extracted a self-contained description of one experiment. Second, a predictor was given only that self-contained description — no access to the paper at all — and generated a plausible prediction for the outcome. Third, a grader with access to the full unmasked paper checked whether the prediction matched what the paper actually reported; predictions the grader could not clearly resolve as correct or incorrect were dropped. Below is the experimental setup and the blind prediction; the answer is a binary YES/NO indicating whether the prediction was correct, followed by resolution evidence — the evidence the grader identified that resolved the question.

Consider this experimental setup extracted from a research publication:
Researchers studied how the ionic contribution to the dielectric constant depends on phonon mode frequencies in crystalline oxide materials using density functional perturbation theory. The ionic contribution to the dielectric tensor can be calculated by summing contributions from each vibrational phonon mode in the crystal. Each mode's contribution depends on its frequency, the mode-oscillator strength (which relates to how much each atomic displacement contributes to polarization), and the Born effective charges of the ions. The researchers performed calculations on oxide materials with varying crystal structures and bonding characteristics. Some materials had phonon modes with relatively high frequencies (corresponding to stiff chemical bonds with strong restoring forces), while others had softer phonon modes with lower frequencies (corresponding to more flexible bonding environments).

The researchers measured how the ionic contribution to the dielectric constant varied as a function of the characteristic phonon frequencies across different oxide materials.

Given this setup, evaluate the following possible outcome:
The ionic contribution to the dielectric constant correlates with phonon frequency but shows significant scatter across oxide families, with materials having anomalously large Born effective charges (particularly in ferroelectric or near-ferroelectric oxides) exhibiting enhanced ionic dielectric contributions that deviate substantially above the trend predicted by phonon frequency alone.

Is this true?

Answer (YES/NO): NO